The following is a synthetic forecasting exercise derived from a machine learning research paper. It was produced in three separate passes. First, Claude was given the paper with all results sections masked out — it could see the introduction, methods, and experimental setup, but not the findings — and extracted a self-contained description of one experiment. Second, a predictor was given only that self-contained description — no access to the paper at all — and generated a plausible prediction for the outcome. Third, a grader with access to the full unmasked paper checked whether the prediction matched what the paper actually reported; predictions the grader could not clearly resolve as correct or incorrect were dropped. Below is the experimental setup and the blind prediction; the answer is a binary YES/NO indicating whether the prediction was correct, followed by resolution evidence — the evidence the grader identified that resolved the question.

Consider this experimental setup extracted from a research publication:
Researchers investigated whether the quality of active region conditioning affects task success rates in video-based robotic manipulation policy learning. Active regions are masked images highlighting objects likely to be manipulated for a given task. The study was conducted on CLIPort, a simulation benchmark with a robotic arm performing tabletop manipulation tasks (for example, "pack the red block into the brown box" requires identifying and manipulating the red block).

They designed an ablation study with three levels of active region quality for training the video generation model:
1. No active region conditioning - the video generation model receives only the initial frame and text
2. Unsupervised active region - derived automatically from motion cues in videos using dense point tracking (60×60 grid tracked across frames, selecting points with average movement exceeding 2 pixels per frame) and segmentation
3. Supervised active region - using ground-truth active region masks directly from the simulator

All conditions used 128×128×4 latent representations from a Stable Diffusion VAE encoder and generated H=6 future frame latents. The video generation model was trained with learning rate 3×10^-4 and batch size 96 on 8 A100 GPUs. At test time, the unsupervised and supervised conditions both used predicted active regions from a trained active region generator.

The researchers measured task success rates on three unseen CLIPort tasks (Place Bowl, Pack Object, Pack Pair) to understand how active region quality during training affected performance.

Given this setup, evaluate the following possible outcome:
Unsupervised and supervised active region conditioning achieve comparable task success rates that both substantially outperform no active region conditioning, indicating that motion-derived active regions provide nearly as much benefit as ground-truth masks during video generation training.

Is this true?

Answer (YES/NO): NO